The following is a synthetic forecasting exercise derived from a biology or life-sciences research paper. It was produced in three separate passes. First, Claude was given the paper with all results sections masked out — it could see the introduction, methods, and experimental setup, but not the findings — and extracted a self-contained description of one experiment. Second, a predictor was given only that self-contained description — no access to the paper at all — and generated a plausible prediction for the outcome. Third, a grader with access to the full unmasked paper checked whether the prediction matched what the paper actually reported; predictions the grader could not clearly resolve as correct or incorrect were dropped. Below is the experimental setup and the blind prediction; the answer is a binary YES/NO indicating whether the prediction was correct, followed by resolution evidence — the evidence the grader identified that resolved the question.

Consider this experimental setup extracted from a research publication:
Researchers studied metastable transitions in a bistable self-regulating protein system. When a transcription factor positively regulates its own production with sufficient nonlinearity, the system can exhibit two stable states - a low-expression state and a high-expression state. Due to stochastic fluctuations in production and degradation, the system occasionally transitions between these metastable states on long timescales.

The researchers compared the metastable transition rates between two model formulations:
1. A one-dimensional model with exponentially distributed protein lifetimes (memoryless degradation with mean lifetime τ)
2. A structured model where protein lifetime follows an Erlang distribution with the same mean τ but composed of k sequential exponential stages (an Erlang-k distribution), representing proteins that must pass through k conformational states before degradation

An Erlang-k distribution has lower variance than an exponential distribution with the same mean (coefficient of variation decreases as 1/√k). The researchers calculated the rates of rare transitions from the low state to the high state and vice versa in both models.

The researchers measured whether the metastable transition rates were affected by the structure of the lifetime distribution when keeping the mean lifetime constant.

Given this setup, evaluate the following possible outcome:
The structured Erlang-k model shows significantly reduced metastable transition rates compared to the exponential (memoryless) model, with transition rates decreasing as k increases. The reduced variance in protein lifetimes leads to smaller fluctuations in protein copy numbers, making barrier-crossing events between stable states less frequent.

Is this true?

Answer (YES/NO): NO